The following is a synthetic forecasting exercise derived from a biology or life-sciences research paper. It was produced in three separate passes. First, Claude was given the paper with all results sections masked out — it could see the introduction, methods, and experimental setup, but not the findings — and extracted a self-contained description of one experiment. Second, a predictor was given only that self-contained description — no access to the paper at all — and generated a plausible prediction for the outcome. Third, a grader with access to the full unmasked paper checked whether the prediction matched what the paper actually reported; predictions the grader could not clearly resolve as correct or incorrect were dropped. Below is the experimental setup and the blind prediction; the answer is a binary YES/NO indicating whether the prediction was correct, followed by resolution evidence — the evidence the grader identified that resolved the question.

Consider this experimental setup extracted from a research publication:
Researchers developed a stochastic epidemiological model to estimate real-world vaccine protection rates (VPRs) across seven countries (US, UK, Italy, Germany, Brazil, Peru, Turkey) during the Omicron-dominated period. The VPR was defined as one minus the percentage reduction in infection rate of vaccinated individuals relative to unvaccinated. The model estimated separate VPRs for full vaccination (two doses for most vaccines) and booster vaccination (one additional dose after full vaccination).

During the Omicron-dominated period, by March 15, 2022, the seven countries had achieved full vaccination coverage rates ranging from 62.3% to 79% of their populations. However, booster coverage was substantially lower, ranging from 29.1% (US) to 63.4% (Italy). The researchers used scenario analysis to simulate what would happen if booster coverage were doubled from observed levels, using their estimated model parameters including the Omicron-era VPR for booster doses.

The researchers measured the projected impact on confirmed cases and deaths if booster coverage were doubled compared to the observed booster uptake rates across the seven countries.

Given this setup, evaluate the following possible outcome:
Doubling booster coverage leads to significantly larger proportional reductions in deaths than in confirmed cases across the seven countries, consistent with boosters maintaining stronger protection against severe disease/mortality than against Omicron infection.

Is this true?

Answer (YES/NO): NO